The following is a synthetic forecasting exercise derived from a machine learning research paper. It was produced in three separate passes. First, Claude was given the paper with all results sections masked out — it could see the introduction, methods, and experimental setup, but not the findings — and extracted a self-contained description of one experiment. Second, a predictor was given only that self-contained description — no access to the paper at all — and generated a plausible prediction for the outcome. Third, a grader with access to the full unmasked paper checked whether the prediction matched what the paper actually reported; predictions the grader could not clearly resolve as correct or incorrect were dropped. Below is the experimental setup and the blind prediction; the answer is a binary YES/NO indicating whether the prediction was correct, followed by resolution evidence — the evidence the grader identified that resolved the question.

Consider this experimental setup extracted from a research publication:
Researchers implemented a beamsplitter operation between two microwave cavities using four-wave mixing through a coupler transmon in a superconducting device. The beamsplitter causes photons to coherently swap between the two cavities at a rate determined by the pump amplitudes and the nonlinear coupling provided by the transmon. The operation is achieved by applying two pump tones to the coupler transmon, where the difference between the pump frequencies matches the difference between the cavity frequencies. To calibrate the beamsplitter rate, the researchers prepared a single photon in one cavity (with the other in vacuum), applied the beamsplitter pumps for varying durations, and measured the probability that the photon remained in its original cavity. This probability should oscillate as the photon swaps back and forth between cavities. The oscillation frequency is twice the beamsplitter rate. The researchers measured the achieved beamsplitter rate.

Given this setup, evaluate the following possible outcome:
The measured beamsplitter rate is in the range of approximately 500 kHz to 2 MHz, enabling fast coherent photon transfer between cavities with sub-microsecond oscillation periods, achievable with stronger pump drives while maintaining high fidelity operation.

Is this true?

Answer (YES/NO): NO